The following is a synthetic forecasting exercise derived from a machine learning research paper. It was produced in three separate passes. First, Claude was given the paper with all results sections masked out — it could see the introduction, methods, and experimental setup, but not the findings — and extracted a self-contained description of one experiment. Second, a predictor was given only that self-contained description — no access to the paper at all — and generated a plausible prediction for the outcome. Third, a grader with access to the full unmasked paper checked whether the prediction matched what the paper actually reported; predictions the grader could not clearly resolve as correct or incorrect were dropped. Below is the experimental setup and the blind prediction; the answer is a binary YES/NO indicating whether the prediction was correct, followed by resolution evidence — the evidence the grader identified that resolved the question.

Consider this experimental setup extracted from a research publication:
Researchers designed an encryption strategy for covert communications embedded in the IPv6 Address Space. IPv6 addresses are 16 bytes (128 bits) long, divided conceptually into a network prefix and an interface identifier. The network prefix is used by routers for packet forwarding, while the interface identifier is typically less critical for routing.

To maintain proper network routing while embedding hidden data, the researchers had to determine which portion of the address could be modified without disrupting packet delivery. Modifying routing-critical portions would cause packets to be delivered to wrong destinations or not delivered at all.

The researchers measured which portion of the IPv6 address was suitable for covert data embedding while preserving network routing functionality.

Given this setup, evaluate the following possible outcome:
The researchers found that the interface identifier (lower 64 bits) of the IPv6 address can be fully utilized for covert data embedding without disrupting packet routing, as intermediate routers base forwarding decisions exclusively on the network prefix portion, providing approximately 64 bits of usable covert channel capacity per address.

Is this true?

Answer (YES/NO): YES